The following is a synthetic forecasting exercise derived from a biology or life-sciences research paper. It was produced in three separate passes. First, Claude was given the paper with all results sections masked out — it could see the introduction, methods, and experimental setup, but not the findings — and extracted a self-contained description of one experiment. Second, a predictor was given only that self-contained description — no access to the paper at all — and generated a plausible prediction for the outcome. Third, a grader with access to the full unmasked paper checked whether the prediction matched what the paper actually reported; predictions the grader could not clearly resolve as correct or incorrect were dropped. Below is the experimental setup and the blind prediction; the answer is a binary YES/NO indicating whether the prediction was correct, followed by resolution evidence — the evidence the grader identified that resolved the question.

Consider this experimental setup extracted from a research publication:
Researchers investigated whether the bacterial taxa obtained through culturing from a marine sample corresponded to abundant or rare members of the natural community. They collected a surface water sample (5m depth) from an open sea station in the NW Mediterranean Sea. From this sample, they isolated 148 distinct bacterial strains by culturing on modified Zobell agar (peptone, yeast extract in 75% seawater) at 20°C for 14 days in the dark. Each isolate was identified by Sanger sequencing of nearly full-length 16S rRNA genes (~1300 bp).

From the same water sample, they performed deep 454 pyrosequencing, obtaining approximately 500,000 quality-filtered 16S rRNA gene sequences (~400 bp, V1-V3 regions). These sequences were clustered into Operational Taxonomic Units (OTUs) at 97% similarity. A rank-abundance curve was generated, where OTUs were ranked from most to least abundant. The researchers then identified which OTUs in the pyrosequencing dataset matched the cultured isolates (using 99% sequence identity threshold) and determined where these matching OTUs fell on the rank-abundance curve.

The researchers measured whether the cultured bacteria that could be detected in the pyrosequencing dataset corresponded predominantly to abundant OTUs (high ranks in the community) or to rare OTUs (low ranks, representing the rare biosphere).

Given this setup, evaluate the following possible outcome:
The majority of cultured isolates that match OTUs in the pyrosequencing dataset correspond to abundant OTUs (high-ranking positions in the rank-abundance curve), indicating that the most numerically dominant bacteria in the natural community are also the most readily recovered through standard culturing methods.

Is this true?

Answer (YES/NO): NO